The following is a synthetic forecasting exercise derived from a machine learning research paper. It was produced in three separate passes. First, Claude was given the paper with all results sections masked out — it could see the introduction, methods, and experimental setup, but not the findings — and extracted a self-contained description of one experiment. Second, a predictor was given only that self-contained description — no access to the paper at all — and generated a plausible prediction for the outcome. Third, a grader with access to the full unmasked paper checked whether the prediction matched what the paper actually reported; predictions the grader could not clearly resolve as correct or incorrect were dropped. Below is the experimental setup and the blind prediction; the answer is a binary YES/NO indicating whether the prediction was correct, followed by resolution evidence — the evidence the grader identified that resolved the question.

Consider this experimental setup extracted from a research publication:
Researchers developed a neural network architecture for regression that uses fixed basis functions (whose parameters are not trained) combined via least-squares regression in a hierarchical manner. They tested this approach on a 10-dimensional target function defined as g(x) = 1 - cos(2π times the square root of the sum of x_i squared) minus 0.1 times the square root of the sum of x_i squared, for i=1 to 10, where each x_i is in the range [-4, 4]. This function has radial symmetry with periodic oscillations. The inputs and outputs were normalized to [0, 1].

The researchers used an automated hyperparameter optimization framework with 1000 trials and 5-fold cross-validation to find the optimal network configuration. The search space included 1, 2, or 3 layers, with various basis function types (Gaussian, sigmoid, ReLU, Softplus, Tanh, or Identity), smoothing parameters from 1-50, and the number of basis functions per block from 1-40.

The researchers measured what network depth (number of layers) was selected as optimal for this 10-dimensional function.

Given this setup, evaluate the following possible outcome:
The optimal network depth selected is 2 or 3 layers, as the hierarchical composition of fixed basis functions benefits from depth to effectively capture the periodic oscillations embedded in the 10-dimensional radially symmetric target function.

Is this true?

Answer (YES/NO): NO